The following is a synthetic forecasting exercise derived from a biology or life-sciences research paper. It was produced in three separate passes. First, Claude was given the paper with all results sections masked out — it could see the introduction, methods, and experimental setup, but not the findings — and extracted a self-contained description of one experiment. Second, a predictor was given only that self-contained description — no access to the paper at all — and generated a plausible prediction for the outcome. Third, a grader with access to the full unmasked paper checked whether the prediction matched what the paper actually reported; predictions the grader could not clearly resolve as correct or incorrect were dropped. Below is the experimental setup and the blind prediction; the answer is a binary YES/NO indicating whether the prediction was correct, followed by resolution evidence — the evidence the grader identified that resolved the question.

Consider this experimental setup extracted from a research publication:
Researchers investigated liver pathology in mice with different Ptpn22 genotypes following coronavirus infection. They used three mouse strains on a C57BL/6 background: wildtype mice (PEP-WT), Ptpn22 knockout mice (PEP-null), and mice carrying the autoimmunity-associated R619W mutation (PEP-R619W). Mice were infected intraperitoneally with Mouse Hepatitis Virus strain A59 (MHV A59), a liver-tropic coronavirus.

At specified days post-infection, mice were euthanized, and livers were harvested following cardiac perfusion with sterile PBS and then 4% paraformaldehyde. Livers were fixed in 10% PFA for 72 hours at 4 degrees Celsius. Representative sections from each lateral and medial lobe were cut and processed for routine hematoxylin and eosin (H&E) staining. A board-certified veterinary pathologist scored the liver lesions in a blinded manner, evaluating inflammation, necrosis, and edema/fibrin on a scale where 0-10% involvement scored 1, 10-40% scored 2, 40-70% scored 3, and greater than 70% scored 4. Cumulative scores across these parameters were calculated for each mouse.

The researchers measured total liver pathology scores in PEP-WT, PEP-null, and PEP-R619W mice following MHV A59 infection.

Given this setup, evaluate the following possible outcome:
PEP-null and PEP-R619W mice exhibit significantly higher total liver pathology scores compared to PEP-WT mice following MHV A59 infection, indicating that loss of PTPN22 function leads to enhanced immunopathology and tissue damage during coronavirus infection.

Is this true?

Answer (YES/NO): NO